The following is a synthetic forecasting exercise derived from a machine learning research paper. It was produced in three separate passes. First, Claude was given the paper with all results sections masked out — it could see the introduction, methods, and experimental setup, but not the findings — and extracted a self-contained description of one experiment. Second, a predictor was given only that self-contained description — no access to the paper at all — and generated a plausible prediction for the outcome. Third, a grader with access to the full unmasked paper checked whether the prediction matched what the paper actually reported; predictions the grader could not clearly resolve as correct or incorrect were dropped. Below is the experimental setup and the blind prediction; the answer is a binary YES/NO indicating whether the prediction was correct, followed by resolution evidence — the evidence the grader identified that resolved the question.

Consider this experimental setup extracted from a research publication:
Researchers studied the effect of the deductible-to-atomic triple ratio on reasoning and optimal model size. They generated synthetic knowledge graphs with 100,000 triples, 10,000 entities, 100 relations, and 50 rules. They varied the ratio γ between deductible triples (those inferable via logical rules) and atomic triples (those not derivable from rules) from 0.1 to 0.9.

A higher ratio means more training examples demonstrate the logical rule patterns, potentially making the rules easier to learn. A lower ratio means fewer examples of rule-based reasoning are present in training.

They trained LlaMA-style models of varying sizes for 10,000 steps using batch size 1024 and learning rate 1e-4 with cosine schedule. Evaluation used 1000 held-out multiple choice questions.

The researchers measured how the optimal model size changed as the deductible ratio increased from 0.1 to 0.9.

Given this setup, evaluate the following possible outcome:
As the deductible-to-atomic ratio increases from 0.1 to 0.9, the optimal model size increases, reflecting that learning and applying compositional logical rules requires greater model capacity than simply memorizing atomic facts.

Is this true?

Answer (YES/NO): NO